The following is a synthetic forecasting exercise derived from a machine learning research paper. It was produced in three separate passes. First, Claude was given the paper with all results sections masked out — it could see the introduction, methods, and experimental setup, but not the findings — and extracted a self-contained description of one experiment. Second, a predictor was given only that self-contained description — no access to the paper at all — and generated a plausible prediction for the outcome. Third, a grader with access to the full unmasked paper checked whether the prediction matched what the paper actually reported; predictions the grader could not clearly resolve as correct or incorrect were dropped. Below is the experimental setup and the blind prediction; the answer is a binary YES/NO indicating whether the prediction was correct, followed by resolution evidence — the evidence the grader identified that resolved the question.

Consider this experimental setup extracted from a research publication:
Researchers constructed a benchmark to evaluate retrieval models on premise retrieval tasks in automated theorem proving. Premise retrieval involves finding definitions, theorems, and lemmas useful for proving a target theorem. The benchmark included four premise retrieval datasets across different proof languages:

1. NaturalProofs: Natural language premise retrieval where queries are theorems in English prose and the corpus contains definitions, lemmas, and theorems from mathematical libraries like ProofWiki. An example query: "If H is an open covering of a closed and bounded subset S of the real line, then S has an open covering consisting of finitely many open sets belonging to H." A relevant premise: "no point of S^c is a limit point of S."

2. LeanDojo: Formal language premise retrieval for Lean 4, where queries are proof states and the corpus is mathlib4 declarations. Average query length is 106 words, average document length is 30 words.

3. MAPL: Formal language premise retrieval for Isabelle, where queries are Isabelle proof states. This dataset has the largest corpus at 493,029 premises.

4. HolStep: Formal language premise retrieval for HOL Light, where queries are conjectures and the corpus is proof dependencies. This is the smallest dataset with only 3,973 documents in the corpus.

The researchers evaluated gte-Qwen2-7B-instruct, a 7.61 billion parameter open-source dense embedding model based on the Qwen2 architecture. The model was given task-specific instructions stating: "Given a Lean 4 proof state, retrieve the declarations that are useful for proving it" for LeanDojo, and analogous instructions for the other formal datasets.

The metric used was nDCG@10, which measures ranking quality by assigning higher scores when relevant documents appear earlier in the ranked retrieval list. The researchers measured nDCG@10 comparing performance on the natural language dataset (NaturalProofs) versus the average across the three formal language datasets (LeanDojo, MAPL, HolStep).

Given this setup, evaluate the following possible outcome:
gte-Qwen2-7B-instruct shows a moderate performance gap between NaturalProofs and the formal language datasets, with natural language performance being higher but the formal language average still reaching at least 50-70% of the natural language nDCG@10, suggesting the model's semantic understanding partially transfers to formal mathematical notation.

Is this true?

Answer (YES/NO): YES